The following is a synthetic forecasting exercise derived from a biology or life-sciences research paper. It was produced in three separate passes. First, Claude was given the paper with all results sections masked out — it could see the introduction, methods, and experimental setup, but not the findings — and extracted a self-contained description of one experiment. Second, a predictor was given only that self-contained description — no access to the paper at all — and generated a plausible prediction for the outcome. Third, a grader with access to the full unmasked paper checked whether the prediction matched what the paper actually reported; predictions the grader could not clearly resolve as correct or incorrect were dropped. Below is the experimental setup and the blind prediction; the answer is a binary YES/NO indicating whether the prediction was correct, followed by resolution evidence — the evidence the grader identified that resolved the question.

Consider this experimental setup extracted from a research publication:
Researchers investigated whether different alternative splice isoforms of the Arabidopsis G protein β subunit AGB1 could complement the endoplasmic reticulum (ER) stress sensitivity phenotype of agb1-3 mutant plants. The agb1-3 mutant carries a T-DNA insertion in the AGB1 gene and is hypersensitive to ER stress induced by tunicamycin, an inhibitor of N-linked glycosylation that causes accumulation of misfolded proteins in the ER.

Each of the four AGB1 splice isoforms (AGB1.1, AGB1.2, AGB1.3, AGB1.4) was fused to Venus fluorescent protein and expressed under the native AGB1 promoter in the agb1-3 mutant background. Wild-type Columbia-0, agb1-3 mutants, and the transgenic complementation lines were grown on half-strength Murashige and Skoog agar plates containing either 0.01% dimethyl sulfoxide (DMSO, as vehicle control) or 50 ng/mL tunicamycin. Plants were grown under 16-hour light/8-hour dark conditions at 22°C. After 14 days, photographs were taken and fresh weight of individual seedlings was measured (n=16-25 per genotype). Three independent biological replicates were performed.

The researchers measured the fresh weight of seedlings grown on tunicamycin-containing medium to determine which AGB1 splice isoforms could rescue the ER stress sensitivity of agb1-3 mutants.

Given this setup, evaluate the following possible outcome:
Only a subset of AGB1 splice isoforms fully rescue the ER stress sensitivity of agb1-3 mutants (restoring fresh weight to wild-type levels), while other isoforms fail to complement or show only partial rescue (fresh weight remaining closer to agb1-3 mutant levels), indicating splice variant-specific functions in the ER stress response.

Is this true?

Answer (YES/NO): YES